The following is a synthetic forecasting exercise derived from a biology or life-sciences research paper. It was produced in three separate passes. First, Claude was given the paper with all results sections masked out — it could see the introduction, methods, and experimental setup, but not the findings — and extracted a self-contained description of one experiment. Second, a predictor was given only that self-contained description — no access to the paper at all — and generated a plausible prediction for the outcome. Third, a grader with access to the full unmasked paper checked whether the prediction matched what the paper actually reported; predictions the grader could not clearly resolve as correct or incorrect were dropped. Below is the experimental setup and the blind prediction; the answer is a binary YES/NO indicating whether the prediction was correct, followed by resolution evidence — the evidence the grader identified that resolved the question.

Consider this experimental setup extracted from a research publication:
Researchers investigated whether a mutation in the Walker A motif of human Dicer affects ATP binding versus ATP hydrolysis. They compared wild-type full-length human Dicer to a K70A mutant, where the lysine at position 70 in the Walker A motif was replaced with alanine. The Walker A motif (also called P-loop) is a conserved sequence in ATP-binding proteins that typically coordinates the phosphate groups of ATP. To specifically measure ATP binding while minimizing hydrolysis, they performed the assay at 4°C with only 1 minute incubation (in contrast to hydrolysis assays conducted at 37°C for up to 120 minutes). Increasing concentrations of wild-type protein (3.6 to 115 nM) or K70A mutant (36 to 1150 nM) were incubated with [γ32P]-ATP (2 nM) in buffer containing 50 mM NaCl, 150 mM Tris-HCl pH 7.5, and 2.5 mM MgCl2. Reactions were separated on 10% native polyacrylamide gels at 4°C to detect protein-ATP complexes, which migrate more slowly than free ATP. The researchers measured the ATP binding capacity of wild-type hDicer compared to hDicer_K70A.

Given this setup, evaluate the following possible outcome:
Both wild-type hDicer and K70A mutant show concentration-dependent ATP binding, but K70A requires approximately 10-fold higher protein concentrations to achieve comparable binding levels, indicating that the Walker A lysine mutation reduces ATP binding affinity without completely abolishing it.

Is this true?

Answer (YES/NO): NO